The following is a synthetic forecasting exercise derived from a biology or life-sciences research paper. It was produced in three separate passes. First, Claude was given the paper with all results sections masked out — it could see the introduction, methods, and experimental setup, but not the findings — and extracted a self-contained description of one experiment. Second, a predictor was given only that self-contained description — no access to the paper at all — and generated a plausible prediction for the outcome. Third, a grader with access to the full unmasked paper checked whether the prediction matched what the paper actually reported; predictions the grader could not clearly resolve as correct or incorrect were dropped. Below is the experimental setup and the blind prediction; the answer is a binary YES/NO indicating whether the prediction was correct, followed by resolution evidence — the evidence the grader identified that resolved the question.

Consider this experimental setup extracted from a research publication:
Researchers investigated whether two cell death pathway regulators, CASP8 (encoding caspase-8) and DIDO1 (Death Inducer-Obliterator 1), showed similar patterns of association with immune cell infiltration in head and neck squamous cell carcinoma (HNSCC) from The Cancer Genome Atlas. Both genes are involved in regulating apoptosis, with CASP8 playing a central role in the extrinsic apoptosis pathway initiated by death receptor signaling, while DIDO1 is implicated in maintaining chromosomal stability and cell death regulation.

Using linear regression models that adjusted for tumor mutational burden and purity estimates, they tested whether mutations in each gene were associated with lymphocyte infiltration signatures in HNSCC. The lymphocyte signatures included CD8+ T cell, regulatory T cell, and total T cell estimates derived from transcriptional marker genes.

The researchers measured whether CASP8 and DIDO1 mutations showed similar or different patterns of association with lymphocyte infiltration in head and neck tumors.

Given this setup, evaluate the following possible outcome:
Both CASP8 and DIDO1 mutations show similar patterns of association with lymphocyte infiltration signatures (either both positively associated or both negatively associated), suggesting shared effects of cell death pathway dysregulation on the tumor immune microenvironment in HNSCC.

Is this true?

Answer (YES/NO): YES